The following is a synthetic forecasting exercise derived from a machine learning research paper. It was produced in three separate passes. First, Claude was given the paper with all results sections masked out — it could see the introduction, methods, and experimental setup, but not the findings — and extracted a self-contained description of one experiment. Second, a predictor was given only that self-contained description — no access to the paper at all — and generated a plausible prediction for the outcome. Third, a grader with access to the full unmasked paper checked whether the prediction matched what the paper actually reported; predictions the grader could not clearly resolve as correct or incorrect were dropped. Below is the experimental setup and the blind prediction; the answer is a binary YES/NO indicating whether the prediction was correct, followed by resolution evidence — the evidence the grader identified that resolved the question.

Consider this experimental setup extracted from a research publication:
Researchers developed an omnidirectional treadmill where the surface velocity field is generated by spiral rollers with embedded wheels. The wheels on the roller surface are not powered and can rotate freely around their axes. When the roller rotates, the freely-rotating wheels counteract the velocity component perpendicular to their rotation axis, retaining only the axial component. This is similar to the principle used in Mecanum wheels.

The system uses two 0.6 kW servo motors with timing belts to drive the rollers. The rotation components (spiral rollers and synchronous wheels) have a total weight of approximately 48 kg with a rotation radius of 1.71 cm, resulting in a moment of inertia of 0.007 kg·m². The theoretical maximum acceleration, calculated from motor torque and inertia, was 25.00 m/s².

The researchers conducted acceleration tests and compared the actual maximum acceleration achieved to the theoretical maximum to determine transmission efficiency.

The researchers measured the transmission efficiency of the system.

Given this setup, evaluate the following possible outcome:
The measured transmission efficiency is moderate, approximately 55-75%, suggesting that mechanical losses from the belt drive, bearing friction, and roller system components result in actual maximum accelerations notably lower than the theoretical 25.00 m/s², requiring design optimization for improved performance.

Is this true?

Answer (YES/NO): NO